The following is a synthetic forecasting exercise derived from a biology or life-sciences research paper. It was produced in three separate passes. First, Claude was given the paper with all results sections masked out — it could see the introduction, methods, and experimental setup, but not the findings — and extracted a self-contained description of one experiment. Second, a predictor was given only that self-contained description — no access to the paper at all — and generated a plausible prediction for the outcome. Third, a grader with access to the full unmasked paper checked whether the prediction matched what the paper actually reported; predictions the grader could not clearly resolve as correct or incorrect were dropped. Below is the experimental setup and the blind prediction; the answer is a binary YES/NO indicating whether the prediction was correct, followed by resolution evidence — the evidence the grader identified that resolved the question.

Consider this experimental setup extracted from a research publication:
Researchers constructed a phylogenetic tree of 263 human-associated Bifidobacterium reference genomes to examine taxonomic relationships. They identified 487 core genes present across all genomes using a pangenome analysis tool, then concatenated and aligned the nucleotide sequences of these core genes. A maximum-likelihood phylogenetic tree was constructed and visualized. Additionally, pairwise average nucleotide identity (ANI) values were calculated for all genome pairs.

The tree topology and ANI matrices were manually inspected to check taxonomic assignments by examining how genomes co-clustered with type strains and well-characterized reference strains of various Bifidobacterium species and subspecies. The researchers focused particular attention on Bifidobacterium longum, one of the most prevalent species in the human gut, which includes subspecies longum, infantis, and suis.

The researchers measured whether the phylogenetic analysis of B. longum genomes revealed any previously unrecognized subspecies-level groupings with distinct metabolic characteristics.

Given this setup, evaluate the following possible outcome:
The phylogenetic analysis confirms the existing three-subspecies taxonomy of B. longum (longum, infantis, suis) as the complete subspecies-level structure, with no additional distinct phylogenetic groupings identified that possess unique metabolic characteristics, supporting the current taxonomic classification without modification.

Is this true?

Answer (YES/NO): NO